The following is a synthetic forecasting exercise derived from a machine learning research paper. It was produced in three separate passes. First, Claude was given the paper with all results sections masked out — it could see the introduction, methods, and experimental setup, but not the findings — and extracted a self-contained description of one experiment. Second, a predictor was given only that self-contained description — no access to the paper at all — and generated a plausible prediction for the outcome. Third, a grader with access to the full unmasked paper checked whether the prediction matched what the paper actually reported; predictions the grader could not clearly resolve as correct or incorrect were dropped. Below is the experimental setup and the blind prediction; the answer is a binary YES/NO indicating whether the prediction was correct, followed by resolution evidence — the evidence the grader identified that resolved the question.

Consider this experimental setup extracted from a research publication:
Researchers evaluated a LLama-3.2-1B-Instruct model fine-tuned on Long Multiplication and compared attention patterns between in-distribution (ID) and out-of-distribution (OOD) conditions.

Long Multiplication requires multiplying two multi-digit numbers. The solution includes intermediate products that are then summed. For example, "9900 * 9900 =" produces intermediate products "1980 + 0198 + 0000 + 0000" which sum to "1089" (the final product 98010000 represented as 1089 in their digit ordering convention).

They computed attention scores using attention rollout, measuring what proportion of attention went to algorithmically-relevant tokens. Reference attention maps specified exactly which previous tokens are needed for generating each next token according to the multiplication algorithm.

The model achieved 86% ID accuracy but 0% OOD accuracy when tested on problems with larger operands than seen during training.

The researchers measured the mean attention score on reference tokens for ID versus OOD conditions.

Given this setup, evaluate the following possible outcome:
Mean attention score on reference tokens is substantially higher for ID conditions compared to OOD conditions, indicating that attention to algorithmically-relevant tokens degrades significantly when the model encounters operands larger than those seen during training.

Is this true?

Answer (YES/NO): YES